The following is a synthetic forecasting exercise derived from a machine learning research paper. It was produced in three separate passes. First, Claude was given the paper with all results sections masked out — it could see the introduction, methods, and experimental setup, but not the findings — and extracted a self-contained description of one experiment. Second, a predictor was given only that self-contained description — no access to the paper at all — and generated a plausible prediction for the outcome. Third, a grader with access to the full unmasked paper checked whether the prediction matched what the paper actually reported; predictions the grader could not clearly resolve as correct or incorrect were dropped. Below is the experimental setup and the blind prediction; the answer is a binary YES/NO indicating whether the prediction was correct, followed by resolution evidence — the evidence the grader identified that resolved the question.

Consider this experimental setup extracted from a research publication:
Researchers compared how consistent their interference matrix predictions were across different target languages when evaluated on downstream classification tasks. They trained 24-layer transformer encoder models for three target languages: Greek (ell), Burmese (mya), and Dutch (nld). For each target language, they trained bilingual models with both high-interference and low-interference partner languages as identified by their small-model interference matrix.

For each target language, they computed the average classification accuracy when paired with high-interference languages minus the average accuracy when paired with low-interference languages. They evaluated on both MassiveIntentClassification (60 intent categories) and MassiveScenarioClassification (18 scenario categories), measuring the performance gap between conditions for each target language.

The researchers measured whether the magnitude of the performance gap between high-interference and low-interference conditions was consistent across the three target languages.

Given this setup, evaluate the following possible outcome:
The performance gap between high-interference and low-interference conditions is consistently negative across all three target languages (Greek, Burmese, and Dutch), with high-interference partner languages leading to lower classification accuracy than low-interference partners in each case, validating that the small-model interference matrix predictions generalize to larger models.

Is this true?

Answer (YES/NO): YES